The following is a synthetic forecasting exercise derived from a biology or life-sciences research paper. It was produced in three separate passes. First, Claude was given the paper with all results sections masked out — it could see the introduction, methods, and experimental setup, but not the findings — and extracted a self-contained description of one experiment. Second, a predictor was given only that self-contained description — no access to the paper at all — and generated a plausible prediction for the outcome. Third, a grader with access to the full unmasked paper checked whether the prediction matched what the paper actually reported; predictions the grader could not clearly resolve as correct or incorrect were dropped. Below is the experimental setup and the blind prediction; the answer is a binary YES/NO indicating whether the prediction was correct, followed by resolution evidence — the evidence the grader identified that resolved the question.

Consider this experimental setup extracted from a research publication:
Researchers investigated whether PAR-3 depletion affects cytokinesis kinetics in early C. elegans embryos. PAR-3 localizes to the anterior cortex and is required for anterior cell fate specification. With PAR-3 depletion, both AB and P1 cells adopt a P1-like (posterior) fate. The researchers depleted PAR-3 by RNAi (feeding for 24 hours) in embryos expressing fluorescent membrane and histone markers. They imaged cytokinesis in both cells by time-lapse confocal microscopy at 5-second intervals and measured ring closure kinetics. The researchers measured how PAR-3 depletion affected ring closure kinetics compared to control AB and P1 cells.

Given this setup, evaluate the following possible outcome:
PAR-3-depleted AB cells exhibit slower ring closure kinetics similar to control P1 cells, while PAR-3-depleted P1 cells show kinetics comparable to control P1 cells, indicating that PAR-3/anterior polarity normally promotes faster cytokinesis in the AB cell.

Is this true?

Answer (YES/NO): NO